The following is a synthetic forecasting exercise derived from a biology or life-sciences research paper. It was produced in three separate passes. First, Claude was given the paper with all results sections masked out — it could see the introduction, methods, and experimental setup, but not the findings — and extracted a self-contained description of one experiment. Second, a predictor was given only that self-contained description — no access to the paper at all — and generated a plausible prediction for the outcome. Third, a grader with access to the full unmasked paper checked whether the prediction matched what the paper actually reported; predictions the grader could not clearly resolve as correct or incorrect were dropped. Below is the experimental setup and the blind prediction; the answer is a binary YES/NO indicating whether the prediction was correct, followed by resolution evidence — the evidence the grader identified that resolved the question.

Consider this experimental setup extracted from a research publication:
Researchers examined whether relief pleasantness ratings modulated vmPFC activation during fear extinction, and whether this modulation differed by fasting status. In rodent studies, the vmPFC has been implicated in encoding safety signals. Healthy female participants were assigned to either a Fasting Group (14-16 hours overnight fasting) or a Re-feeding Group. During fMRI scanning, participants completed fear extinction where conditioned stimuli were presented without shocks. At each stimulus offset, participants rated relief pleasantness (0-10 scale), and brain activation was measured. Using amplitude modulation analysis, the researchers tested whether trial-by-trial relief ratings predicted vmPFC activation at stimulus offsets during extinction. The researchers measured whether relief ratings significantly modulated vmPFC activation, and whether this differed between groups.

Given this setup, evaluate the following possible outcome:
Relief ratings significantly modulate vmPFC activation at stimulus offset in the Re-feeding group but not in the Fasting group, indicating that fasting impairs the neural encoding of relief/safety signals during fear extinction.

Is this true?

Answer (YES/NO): NO